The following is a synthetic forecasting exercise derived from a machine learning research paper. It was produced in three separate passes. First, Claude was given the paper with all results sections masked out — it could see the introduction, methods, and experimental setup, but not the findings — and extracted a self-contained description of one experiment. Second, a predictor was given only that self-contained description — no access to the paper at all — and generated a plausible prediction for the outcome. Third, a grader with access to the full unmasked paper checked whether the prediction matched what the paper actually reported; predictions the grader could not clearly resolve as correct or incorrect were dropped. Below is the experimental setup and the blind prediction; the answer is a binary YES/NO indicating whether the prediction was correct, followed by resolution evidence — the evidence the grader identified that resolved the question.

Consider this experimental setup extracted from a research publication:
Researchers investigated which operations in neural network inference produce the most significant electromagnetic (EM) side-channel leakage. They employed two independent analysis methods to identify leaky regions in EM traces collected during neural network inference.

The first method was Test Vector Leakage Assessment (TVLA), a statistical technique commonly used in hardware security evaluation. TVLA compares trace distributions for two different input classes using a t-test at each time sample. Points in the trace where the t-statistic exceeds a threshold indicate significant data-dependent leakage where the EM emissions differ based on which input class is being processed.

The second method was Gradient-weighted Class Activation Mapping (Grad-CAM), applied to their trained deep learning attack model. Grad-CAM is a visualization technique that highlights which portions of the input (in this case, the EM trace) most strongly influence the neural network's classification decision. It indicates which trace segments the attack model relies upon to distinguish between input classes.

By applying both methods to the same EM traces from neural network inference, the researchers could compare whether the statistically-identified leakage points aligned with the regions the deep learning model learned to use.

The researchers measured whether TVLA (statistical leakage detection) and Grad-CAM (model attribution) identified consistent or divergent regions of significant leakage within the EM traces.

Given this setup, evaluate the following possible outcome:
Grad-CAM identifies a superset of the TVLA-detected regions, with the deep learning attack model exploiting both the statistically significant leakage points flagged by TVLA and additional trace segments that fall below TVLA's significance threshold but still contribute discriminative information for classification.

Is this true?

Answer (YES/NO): NO